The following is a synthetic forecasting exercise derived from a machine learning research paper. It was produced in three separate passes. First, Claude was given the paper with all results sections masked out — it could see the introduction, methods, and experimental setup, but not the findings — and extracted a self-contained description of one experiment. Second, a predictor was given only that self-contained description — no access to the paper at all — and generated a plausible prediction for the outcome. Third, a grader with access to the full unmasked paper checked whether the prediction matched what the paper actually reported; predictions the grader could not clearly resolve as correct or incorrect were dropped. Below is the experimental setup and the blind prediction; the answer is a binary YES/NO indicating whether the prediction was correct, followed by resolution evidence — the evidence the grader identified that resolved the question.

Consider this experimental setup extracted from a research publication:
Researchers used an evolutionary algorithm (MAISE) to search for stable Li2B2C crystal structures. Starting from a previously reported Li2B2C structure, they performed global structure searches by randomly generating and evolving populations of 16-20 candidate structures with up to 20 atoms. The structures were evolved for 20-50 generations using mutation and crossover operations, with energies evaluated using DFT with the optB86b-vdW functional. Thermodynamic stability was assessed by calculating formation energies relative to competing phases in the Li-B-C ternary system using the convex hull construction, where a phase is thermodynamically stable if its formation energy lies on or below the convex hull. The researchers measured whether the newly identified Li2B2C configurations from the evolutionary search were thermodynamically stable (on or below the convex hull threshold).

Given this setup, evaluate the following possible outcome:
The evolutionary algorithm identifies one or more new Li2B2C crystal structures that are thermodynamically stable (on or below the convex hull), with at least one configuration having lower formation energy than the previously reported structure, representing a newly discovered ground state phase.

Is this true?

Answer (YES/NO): NO